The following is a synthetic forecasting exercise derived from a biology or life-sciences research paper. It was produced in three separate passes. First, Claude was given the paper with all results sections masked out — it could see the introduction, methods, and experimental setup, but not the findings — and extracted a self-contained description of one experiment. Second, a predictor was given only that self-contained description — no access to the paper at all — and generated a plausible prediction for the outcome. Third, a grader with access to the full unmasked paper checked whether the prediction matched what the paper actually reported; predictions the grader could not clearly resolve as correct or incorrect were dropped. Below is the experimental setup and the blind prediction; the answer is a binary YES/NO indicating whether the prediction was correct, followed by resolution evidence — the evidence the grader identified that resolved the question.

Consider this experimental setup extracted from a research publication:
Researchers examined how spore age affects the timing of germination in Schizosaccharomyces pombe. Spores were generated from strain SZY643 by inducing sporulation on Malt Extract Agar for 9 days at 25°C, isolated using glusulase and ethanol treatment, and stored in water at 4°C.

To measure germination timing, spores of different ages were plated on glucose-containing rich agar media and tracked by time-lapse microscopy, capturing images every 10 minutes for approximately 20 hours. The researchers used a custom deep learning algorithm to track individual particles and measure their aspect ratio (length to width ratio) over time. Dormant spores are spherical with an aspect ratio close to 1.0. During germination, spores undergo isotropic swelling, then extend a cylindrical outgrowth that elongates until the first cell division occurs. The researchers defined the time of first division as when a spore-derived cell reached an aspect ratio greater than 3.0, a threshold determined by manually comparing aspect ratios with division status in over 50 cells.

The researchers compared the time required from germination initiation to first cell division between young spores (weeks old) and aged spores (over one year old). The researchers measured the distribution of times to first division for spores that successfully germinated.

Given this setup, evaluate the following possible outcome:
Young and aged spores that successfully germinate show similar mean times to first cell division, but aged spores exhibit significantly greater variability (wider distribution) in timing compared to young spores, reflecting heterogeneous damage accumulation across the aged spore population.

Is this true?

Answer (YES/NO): NO